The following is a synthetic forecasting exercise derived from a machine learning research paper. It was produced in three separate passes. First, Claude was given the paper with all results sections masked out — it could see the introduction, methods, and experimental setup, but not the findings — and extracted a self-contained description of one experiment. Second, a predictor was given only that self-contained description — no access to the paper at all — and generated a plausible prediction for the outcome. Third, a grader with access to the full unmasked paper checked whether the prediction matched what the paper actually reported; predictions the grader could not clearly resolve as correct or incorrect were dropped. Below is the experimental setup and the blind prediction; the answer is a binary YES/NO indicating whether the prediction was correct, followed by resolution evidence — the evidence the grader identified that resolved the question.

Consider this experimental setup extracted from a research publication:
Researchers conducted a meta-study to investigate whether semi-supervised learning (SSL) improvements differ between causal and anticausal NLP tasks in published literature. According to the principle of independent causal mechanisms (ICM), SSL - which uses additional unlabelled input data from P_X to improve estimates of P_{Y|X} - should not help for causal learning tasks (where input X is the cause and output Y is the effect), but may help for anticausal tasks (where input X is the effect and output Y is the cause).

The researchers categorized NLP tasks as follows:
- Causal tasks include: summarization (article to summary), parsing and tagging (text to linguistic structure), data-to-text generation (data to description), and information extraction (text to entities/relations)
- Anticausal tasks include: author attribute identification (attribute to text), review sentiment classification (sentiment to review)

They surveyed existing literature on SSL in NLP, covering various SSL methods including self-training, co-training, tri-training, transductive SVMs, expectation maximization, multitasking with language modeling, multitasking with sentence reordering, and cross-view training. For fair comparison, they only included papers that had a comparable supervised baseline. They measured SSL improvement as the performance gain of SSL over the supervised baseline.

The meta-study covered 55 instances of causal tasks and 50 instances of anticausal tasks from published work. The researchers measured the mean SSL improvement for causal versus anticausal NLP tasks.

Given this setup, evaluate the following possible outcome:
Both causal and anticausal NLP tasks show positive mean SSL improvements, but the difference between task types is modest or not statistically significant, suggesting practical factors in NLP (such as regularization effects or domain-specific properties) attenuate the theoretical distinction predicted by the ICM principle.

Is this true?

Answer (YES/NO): NO